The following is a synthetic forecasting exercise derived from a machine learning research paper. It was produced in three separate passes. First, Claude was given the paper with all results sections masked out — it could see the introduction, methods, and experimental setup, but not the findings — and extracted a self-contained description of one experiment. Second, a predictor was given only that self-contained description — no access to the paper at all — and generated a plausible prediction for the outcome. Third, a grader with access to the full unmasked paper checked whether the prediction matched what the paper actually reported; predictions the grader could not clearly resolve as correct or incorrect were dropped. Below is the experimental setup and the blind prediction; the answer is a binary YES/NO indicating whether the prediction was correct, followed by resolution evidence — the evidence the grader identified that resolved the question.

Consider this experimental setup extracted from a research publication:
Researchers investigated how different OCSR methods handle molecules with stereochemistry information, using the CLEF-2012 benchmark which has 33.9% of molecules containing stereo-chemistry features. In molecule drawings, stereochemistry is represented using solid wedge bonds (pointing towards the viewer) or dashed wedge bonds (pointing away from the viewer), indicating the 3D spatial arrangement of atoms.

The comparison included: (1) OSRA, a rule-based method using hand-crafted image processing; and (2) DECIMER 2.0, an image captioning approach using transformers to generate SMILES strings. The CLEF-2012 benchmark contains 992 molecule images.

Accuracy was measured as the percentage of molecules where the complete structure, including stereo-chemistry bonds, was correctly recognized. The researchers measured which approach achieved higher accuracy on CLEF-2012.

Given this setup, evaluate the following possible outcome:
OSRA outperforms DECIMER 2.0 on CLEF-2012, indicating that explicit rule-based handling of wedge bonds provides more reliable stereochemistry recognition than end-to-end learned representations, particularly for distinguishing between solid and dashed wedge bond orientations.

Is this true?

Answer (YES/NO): YES